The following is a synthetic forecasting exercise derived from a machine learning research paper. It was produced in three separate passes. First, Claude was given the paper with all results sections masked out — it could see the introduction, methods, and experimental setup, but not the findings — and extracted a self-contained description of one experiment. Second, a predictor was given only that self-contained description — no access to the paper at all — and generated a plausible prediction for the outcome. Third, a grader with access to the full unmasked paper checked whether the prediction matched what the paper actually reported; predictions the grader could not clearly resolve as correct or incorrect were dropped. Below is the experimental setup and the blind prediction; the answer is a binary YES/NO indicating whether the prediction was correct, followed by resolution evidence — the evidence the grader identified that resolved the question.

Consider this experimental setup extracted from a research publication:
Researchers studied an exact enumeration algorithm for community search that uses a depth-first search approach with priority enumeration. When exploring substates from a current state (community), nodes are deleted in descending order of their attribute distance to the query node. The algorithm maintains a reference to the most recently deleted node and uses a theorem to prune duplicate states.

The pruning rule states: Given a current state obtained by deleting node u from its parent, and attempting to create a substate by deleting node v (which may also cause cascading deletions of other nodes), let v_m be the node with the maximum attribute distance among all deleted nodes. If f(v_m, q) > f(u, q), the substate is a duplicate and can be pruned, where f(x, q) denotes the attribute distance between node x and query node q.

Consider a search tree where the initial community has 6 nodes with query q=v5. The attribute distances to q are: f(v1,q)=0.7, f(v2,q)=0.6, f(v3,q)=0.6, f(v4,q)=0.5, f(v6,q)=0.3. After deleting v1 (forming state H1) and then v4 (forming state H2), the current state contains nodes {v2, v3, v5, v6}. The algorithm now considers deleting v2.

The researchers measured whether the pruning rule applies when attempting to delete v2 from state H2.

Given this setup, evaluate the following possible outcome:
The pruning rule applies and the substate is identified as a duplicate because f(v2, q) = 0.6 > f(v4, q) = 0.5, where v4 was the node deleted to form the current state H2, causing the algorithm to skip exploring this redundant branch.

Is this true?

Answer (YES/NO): YES